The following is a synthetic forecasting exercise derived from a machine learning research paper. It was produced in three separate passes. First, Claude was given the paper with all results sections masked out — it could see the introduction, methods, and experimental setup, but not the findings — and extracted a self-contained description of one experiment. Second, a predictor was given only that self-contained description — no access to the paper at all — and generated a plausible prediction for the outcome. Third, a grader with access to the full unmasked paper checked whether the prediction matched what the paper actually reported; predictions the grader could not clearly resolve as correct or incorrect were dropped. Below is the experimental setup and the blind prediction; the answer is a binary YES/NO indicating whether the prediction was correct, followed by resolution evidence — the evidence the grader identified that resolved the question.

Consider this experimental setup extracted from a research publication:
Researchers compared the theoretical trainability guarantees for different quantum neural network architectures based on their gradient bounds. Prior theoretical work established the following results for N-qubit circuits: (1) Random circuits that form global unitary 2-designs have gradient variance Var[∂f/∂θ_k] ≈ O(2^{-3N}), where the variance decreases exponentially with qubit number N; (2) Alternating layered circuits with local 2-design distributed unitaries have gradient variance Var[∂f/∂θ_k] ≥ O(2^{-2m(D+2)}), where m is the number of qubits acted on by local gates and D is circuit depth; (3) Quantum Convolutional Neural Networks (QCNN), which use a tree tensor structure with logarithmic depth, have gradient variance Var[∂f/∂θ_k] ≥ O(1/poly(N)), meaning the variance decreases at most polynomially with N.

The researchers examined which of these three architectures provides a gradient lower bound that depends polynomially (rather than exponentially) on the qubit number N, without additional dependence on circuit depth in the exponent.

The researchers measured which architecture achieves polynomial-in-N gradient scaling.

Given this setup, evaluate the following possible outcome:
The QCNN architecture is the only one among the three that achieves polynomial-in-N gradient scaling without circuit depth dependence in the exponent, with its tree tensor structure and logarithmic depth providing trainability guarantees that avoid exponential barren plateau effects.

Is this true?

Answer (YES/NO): YES